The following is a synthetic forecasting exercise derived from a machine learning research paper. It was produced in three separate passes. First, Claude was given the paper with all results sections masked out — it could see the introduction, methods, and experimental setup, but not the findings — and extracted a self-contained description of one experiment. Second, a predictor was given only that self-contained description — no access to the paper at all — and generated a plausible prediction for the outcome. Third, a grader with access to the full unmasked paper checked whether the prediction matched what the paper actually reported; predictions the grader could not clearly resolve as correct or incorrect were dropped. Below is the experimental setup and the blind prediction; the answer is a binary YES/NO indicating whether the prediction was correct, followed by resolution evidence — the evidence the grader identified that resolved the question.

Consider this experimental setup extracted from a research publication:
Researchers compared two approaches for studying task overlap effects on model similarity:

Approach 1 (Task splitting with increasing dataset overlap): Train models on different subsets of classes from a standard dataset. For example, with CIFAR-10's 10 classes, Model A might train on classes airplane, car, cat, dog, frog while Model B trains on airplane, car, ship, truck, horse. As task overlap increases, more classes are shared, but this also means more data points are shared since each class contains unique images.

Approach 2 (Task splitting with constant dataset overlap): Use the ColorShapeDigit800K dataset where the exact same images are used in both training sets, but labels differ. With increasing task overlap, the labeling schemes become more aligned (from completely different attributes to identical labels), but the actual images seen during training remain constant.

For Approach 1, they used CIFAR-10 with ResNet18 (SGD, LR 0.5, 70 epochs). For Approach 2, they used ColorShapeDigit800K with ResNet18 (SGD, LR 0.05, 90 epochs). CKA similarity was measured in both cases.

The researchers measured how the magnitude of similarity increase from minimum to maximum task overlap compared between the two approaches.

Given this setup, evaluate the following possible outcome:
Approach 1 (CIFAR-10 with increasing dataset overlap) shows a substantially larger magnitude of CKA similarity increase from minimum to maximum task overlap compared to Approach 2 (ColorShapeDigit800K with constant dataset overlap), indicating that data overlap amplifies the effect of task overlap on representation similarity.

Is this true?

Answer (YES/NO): YES